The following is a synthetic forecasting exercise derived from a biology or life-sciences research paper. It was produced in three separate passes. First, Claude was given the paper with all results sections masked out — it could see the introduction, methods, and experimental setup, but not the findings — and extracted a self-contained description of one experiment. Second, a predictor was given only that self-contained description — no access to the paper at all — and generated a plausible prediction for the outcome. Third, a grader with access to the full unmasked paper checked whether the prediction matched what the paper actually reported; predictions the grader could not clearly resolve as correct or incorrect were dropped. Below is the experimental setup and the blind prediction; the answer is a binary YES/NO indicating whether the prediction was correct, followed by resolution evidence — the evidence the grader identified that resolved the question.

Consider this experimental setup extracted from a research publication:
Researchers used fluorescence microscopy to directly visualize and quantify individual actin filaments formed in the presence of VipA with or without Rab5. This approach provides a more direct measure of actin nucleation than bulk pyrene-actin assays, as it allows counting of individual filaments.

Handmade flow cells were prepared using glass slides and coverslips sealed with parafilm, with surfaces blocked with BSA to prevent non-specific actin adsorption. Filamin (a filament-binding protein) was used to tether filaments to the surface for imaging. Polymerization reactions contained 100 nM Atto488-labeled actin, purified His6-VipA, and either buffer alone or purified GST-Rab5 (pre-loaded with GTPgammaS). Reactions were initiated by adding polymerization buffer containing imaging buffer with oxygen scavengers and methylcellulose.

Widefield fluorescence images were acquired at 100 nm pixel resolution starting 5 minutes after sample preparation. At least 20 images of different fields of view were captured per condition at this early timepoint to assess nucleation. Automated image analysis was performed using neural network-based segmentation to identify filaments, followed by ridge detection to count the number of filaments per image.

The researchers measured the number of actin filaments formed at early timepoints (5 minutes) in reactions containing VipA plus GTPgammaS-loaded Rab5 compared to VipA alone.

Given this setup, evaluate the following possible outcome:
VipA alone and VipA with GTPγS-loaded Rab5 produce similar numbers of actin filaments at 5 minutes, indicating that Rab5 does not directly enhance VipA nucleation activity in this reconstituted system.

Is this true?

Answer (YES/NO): NO